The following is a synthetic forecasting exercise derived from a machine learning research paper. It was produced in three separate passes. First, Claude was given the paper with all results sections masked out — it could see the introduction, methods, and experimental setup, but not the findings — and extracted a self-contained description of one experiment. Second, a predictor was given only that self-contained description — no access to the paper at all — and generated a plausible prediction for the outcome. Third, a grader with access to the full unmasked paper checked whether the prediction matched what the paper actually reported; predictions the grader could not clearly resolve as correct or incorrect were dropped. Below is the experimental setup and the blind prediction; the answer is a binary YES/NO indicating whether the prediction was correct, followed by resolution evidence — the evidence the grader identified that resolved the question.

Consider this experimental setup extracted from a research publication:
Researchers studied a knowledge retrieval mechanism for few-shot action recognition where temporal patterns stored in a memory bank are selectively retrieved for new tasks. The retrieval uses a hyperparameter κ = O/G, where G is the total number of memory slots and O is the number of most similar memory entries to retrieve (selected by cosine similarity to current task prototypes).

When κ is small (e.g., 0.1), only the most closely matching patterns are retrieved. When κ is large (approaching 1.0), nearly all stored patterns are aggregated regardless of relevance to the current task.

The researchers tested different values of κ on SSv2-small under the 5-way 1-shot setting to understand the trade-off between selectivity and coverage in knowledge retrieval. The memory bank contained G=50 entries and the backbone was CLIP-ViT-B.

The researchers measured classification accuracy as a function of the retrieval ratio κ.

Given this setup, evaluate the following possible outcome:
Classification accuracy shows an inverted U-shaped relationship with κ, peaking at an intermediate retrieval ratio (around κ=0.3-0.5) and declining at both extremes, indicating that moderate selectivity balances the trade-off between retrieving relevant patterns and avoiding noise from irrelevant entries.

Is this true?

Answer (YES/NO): NO